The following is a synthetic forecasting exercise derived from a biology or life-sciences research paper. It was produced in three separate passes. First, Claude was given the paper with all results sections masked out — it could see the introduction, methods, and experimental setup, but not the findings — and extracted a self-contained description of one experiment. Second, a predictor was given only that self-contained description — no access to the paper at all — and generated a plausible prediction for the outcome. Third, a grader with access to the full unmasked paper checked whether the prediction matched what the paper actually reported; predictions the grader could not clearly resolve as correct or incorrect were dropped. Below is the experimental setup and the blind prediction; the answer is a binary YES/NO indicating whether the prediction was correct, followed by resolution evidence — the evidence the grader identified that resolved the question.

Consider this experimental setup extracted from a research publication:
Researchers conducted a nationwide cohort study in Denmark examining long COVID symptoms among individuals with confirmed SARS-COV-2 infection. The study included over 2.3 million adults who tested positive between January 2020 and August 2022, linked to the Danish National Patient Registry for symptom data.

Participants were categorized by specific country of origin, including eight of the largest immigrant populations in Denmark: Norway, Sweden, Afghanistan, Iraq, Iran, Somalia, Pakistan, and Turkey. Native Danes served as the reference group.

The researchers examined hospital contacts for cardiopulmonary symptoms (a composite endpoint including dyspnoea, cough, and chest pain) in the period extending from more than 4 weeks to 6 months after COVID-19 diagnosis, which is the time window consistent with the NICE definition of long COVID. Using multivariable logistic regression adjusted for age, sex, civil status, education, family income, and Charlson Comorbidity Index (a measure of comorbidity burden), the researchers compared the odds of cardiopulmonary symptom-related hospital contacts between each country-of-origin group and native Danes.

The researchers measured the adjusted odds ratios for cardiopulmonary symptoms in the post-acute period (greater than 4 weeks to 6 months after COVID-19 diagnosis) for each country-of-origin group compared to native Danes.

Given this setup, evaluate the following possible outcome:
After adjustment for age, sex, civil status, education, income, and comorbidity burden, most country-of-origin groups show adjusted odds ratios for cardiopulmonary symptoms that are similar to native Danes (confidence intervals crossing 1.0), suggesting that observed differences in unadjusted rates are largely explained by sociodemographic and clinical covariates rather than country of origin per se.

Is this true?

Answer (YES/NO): NO